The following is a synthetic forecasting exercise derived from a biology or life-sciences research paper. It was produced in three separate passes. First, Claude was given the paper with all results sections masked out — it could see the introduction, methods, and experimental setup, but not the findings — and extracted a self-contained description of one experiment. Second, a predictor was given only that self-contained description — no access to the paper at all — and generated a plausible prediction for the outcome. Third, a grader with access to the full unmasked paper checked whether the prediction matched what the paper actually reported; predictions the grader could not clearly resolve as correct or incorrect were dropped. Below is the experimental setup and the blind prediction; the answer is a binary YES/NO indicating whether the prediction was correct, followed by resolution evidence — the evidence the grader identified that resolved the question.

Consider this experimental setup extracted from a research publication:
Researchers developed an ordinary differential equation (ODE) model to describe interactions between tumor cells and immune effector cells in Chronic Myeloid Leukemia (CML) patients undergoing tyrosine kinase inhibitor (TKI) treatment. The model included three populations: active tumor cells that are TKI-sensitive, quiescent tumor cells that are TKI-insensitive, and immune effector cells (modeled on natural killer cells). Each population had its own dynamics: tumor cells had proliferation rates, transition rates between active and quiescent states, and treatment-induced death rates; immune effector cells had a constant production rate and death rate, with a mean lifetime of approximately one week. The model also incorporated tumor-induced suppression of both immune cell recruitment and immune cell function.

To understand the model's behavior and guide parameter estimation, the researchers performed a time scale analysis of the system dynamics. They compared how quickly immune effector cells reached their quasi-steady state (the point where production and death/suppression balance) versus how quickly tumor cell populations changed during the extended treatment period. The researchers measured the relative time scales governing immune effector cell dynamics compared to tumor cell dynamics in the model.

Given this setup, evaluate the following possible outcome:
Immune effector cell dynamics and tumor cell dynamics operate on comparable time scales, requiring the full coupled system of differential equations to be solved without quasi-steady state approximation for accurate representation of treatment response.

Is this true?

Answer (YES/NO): NO